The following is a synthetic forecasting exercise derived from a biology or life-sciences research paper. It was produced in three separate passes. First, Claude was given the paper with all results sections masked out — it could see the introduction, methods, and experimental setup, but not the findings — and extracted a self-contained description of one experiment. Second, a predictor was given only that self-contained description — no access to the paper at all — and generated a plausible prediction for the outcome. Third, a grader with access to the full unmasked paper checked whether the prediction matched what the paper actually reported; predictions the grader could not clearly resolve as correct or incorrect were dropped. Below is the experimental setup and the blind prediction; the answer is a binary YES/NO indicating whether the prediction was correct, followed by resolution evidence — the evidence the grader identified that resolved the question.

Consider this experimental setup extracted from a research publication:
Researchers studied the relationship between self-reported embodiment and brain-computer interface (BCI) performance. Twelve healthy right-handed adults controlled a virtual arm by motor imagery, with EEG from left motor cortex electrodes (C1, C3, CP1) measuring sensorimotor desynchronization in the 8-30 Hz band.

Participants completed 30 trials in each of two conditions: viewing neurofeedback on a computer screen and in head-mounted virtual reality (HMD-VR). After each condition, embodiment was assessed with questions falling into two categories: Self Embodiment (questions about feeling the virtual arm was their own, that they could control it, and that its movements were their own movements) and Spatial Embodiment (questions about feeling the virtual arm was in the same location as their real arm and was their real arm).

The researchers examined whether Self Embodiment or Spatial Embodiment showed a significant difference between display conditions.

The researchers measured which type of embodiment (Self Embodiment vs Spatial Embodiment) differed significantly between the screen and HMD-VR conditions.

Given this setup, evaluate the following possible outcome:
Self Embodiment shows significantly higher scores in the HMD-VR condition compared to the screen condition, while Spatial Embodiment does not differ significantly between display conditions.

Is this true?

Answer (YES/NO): NO